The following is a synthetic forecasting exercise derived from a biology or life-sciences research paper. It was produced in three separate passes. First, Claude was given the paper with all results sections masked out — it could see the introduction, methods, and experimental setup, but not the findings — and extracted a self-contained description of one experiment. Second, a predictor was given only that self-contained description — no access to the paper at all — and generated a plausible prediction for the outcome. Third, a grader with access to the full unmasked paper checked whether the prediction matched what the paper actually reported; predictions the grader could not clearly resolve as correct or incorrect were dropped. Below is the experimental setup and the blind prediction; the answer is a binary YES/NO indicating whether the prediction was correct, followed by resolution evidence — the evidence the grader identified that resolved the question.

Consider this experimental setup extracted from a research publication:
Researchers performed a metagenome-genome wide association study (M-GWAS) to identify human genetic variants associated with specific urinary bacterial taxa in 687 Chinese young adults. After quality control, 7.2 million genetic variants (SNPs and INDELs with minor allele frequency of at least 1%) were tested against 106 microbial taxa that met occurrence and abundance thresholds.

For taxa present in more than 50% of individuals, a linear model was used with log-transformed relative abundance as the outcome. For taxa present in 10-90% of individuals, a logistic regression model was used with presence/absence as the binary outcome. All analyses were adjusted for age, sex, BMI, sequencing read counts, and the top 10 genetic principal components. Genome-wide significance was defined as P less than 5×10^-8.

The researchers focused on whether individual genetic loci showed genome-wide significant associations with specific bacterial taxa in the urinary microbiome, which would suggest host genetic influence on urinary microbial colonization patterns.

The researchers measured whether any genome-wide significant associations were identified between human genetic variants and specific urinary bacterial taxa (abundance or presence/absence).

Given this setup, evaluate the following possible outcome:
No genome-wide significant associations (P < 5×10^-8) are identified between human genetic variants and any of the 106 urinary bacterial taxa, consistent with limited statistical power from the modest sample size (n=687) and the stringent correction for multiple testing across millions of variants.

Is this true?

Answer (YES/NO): NO